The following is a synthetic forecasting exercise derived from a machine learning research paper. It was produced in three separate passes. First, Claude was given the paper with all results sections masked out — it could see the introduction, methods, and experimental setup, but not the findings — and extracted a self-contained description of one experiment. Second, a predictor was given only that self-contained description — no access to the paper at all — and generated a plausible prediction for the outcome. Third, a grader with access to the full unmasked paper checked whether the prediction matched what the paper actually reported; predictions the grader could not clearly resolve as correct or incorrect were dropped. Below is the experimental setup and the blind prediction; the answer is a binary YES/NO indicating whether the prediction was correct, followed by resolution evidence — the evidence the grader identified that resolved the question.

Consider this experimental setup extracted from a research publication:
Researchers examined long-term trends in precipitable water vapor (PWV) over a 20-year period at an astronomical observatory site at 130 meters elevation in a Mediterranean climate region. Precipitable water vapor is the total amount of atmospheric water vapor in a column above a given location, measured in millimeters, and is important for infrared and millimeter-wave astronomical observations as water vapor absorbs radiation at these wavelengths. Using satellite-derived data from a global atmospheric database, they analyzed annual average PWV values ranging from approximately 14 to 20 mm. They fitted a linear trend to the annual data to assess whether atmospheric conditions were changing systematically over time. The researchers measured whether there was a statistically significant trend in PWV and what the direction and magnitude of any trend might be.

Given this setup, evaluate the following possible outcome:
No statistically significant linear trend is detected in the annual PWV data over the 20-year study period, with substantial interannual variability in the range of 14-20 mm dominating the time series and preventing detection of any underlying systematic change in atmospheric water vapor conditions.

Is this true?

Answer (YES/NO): NO